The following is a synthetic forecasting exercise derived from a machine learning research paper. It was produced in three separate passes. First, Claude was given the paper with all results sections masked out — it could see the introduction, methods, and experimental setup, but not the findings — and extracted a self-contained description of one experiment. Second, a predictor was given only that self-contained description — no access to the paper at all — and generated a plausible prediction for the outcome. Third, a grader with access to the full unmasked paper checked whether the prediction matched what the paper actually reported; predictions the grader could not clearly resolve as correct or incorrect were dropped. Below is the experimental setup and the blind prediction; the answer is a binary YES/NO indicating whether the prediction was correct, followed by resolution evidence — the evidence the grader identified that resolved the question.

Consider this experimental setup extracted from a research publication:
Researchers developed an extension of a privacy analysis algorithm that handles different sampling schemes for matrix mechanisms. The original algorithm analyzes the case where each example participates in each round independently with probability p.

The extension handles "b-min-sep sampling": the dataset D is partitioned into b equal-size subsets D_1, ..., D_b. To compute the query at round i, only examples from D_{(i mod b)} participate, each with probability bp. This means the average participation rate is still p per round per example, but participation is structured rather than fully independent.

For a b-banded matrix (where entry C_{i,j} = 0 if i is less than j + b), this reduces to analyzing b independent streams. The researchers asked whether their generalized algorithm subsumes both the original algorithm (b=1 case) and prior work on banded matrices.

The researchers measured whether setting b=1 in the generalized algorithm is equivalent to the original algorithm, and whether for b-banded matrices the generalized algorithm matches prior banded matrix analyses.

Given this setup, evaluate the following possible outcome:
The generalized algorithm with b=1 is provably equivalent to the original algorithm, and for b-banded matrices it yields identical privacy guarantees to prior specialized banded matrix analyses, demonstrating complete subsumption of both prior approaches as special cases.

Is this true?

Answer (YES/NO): YES